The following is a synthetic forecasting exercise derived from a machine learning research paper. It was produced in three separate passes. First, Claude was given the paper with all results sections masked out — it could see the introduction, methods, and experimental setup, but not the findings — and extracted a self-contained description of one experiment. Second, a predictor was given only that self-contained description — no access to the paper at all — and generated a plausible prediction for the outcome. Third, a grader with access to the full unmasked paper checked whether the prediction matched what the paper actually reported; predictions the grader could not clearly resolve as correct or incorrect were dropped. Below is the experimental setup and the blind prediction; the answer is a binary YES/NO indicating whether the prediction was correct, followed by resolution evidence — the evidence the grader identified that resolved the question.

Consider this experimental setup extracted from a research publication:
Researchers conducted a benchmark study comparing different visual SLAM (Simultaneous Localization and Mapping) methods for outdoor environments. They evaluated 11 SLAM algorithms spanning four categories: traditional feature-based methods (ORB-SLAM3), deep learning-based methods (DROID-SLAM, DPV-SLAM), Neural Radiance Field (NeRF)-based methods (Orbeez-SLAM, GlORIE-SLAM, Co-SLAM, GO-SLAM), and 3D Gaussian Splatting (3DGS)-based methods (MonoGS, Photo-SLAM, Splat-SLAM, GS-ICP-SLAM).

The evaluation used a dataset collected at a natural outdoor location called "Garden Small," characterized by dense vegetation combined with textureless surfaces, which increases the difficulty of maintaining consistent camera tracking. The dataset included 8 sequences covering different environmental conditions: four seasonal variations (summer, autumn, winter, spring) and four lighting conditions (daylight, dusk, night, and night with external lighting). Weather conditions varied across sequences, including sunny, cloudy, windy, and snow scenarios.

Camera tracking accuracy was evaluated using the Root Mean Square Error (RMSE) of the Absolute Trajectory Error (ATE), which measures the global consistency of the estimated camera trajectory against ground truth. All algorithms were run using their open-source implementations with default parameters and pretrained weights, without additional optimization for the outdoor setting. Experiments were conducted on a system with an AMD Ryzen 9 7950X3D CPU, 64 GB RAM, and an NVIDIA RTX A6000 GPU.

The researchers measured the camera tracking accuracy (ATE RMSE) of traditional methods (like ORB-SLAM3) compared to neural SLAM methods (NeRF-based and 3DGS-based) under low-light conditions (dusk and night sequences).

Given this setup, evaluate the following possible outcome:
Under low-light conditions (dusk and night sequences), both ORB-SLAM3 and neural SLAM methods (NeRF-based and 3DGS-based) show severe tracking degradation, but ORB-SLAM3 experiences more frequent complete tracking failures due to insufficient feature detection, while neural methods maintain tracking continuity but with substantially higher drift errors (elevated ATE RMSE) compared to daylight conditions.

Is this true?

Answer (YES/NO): NO